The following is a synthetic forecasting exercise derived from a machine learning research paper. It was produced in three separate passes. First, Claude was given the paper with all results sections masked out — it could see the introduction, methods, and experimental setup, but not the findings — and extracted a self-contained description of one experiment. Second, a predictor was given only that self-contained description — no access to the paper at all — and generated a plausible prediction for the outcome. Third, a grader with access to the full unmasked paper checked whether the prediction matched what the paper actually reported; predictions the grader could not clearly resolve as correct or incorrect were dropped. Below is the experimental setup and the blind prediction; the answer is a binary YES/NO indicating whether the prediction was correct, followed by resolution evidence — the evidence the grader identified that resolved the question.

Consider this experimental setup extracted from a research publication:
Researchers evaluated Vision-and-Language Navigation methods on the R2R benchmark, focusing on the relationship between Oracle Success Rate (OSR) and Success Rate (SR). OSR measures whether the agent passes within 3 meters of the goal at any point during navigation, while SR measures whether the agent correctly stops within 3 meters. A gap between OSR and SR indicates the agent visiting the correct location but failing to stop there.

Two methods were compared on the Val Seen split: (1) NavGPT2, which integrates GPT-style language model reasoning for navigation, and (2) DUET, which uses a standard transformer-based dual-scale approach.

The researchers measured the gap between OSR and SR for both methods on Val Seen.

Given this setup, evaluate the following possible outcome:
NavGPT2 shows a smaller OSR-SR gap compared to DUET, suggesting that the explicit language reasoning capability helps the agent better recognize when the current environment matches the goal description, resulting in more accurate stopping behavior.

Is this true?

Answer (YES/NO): NO